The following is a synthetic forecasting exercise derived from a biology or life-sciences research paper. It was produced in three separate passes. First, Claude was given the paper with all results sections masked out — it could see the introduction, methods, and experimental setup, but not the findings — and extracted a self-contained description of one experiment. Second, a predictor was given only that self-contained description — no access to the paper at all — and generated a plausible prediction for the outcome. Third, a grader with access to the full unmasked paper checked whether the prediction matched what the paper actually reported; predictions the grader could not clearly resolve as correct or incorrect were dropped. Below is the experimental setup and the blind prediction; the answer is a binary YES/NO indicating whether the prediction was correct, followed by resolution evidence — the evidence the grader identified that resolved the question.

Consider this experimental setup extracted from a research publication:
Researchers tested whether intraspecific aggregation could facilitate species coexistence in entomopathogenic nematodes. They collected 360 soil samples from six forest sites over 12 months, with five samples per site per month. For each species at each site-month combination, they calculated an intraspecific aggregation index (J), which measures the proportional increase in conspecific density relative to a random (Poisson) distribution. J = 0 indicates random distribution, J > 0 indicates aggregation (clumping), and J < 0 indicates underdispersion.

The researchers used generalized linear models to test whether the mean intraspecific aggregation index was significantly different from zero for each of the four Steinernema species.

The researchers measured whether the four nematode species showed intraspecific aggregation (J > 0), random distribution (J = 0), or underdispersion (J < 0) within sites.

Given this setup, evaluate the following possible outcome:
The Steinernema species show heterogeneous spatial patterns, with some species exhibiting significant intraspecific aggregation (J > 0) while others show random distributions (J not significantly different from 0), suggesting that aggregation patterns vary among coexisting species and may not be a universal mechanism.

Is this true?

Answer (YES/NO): NO